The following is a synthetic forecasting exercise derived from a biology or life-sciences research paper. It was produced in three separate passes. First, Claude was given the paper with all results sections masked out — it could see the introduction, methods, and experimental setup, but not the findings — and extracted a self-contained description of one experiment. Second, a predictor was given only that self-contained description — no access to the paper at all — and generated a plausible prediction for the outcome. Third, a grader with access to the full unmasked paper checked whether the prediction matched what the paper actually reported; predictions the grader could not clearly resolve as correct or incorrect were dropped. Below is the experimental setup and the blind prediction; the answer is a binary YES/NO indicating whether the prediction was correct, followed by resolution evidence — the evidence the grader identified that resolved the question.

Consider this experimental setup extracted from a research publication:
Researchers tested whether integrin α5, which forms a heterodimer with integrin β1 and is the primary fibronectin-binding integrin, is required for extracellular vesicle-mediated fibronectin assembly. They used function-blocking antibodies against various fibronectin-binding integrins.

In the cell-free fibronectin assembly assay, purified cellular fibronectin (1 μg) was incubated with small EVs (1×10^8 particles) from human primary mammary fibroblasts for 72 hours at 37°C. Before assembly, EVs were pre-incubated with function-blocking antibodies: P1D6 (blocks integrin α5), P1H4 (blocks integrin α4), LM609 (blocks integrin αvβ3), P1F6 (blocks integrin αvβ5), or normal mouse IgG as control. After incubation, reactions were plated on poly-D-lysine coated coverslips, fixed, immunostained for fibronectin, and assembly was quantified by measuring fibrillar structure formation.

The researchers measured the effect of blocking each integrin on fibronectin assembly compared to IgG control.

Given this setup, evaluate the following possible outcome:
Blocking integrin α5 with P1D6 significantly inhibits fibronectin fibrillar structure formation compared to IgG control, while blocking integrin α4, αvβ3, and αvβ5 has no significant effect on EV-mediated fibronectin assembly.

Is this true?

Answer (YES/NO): NO